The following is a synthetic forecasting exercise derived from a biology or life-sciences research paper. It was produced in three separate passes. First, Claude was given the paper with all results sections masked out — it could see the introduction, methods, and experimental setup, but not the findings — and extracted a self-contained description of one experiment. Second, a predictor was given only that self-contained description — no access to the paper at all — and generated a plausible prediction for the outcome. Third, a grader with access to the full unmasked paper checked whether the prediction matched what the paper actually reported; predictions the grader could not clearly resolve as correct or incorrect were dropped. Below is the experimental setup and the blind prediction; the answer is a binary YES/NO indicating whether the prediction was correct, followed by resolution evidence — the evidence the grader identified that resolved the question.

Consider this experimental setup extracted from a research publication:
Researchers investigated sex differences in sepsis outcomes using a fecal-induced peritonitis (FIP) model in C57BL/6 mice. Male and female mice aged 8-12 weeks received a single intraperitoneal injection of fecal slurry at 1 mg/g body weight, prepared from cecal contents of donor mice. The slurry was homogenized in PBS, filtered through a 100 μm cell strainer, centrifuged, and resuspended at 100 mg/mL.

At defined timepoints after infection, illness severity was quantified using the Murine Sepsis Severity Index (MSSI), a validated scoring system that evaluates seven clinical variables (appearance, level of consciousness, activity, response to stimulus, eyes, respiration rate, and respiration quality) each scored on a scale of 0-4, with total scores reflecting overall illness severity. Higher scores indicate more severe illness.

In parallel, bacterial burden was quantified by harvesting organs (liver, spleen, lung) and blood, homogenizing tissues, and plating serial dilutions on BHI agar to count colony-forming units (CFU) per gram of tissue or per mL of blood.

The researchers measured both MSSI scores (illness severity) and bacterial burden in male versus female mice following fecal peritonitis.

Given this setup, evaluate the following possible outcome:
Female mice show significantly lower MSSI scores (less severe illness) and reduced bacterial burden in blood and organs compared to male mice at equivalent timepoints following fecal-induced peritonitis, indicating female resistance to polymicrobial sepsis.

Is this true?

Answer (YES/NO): NO